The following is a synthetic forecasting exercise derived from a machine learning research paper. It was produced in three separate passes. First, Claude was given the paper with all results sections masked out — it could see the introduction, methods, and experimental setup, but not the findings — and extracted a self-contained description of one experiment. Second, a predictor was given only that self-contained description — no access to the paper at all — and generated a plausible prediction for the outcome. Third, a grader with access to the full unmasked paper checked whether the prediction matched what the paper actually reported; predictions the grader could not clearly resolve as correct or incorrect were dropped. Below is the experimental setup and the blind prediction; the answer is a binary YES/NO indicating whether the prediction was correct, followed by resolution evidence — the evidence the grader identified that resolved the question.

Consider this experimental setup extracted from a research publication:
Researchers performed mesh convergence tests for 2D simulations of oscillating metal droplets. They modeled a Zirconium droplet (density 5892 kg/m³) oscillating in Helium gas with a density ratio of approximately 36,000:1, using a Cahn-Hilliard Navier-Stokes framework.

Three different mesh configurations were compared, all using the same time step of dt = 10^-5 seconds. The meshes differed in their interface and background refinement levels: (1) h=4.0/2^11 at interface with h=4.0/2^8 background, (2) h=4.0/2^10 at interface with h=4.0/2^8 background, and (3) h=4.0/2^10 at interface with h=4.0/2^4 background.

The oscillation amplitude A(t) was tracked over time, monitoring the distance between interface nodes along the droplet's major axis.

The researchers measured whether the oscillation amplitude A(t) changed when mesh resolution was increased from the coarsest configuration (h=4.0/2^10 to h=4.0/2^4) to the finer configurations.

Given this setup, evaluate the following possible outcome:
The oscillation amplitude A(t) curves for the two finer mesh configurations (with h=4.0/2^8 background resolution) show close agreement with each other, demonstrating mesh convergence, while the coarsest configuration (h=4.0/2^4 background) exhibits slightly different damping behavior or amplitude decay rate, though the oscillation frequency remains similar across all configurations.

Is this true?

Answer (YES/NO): NO